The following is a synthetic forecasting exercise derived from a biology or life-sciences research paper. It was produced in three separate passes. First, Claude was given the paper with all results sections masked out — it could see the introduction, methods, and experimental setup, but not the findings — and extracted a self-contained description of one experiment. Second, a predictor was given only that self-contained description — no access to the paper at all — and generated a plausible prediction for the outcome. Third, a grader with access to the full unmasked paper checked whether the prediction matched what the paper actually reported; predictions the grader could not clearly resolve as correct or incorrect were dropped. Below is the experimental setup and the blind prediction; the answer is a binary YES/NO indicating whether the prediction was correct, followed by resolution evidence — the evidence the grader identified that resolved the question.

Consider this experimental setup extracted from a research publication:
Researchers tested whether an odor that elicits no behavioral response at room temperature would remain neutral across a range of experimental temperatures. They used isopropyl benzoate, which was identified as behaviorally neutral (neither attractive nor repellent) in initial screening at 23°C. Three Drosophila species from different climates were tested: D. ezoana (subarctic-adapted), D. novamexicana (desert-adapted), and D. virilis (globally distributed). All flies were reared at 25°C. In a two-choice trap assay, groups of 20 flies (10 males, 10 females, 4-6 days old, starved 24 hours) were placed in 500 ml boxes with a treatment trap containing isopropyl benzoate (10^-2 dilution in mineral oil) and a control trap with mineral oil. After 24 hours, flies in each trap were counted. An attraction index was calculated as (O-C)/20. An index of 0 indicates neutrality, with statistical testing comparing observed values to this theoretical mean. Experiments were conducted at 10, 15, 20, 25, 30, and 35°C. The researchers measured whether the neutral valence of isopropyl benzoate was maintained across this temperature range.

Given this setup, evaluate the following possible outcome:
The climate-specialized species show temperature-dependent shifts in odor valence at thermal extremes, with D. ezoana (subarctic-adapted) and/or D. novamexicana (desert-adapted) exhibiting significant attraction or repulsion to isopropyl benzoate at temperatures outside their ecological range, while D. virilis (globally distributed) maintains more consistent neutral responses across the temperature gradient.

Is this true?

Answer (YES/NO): NO